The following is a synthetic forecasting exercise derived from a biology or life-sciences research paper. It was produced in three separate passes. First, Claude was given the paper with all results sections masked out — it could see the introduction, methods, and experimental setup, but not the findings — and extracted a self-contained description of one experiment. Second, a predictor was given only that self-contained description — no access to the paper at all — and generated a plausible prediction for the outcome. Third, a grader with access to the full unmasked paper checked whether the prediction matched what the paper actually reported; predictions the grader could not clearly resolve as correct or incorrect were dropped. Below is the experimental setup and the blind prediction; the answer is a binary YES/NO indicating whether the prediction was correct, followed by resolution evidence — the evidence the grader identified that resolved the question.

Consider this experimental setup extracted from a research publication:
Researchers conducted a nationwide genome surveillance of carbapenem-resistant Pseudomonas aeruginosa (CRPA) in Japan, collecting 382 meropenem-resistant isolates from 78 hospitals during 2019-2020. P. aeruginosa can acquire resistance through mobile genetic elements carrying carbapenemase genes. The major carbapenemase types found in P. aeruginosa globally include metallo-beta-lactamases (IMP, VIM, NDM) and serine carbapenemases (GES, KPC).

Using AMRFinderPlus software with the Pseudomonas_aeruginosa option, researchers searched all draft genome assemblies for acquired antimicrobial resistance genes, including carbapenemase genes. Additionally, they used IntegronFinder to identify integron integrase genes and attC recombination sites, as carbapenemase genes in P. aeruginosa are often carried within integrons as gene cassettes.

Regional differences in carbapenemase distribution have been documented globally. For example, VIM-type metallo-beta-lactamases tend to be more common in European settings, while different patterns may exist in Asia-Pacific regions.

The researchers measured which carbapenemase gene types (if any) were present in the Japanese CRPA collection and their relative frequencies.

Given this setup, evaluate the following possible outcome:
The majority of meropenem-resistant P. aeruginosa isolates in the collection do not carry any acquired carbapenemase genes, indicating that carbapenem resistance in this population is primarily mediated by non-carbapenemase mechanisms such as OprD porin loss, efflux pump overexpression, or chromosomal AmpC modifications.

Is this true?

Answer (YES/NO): YES